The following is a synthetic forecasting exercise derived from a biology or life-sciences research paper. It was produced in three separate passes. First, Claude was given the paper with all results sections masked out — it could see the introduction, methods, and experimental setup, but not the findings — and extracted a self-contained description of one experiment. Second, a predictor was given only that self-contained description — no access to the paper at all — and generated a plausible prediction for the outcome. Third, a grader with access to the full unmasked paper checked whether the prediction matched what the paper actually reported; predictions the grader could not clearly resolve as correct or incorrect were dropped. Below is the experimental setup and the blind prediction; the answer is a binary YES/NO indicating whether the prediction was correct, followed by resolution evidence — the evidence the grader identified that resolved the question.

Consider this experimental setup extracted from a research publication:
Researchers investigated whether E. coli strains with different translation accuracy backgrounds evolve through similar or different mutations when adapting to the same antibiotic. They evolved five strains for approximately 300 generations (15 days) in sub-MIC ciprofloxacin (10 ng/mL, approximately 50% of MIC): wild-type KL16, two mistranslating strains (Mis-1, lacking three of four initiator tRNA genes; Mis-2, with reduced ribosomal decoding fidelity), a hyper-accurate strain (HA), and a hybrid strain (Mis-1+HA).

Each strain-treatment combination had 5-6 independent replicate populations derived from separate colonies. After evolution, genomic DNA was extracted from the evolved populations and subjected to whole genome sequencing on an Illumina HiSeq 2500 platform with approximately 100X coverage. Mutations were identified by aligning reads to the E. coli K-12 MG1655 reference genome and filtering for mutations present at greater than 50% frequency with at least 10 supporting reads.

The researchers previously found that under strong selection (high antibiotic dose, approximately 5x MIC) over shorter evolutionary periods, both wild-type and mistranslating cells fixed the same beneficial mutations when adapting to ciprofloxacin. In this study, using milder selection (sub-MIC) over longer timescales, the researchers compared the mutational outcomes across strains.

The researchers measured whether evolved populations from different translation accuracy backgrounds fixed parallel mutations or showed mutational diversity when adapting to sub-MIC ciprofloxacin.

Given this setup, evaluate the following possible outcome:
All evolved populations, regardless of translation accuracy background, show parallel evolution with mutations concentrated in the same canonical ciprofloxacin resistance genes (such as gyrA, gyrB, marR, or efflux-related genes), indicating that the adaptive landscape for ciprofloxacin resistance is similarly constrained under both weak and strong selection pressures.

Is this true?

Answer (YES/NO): NO